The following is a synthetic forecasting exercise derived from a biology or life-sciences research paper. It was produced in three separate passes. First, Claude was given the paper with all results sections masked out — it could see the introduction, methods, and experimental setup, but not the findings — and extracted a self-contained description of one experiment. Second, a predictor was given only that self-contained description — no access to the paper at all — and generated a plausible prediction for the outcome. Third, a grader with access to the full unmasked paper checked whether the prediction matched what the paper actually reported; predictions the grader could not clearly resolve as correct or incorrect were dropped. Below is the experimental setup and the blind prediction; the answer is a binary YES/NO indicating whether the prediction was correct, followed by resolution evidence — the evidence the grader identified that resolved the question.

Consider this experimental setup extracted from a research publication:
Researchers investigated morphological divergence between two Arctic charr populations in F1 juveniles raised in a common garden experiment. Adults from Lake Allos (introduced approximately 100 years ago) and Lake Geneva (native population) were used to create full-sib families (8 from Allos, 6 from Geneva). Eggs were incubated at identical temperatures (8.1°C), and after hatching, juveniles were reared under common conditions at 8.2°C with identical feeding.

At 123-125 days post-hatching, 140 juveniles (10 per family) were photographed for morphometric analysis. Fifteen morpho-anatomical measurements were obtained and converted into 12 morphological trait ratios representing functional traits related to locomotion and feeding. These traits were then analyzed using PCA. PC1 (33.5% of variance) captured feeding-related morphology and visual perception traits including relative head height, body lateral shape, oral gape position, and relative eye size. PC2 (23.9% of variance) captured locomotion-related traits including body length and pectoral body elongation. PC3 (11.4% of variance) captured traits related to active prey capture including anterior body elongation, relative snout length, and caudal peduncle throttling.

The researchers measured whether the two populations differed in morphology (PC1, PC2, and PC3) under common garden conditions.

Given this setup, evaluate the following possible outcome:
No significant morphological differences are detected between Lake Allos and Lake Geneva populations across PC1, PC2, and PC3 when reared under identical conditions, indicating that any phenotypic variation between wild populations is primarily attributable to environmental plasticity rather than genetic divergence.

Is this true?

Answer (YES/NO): NO